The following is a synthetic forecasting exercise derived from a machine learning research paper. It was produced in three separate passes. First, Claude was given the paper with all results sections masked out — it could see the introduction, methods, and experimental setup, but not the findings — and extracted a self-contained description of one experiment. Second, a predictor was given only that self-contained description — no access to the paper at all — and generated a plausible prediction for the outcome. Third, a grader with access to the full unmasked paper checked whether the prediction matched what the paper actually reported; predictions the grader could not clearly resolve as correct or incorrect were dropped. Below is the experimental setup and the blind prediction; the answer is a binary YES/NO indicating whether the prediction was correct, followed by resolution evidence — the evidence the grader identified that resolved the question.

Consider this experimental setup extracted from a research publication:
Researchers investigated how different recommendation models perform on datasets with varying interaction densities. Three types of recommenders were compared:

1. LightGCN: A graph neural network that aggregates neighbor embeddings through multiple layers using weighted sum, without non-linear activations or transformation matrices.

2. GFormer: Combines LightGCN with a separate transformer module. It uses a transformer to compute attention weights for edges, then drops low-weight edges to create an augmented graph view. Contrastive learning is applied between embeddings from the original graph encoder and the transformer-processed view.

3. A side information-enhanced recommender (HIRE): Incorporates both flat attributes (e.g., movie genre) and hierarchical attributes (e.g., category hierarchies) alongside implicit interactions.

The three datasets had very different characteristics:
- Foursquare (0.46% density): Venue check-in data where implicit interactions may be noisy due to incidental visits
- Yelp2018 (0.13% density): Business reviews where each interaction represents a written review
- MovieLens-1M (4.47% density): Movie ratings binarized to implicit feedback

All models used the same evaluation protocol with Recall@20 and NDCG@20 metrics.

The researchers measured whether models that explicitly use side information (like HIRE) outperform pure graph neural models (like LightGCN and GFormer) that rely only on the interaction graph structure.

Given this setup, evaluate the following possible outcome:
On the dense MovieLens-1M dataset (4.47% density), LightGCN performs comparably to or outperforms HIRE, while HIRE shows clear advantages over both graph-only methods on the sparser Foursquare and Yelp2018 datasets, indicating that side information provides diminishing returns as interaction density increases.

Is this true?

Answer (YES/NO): NO